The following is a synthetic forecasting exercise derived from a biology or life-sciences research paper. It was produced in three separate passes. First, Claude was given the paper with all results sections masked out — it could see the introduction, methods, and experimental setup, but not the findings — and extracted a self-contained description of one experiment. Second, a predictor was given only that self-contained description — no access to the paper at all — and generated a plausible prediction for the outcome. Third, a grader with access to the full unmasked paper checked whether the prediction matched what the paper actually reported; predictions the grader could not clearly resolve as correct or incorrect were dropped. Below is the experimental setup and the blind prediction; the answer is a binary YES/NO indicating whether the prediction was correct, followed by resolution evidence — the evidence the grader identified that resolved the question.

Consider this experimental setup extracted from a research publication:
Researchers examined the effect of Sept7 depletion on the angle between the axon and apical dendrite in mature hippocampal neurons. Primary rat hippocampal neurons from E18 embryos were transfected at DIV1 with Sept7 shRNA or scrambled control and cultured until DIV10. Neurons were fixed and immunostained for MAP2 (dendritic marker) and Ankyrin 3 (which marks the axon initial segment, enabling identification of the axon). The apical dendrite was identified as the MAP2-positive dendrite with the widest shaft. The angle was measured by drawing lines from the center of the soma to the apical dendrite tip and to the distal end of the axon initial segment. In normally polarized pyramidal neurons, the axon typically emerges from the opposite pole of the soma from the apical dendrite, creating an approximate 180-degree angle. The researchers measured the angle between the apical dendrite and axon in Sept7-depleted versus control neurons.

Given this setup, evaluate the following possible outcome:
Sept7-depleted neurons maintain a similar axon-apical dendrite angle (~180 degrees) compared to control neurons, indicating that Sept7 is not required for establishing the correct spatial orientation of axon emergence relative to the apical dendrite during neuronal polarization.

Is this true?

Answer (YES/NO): NO